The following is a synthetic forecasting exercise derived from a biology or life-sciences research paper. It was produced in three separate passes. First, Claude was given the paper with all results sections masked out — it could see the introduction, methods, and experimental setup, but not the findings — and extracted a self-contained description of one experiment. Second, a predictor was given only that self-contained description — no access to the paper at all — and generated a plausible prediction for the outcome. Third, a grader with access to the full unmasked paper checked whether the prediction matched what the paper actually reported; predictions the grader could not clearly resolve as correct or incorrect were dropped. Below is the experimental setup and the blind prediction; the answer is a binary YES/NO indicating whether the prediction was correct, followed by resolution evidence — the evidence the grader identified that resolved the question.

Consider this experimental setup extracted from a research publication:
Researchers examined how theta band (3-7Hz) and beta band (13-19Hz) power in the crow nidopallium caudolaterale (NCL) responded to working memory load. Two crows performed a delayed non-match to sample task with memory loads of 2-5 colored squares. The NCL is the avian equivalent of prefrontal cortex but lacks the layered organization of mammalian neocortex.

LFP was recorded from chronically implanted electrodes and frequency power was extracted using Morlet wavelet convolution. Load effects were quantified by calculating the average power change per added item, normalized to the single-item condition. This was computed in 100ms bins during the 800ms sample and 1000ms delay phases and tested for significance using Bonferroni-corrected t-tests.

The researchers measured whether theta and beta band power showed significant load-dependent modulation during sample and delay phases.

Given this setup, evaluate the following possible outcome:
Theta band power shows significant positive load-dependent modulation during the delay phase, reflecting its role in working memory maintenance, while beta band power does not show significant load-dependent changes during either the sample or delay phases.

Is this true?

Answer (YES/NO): NO